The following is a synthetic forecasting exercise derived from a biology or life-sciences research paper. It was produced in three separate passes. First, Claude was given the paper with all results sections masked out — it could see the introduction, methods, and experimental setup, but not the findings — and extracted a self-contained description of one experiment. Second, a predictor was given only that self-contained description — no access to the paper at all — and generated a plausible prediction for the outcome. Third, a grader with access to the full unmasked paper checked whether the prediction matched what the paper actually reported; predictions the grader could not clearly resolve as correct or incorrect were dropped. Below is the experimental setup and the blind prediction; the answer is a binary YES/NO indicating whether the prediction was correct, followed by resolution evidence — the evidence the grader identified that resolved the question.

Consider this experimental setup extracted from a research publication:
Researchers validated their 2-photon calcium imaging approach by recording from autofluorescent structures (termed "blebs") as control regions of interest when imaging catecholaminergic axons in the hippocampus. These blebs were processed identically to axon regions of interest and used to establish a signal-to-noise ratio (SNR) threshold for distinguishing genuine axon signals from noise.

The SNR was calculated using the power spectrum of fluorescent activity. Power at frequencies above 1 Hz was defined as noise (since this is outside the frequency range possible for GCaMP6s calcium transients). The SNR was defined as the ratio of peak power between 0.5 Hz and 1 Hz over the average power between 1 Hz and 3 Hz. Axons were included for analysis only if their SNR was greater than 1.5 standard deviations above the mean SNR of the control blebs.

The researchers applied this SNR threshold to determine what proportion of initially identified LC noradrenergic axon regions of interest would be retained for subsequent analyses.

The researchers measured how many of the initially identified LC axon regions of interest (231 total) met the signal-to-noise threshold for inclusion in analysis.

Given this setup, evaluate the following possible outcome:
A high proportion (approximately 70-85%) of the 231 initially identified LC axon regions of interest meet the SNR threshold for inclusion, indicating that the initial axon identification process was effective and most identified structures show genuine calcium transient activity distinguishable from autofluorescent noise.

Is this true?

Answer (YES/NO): NO